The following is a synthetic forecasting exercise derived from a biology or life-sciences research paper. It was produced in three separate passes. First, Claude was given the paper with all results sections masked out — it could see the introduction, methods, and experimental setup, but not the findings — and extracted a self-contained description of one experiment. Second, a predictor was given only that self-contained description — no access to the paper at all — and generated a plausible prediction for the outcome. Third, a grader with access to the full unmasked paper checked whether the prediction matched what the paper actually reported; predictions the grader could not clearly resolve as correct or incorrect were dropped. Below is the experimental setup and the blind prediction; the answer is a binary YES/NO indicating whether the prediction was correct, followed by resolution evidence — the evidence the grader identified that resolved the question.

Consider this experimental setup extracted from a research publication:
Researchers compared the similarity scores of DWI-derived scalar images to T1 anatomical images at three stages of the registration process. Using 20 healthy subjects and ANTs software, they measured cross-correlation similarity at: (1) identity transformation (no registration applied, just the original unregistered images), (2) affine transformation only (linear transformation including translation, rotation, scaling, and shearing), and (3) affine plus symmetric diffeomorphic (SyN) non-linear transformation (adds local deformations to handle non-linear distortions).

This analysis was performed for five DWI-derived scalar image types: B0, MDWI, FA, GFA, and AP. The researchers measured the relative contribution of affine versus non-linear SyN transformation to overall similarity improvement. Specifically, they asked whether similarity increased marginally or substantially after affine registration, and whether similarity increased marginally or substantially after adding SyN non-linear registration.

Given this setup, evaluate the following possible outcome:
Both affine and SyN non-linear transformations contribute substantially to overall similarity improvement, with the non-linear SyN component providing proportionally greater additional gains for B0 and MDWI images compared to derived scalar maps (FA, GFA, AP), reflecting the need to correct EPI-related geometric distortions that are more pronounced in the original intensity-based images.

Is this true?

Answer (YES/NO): NO